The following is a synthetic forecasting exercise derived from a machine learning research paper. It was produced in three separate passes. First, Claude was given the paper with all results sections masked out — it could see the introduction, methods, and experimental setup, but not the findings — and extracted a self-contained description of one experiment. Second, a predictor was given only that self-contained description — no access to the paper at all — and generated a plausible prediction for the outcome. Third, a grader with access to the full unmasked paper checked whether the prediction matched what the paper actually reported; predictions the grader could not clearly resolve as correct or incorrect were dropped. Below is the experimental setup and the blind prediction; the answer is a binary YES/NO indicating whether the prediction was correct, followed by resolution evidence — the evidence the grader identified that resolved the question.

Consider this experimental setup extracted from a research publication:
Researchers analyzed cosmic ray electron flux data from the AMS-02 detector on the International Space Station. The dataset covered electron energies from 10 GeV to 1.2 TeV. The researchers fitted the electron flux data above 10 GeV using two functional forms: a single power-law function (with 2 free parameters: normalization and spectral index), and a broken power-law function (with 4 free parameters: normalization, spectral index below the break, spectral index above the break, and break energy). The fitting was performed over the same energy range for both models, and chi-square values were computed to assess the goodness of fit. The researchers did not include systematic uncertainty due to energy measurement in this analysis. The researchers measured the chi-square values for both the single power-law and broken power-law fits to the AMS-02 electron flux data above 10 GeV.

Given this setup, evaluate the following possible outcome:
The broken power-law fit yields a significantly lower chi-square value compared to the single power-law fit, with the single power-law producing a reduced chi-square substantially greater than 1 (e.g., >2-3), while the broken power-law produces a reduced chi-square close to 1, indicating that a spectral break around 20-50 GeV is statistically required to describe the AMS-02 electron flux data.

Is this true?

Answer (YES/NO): NO